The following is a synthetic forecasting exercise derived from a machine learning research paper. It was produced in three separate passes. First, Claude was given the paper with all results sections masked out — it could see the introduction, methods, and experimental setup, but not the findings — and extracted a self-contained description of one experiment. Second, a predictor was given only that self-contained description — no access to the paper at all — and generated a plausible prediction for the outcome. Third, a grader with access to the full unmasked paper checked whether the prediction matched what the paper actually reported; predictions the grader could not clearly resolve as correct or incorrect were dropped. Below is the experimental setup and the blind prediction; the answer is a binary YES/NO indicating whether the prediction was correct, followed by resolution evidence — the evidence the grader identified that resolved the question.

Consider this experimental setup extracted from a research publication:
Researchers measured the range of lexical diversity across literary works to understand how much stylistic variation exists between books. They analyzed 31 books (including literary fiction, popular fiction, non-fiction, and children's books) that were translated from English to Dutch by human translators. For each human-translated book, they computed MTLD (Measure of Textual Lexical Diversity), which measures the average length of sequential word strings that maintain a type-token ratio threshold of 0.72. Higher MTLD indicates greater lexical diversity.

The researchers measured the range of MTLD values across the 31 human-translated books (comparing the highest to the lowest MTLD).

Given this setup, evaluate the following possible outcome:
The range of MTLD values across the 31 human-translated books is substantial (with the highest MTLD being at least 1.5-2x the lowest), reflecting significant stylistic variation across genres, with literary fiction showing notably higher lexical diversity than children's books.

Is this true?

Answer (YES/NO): NO